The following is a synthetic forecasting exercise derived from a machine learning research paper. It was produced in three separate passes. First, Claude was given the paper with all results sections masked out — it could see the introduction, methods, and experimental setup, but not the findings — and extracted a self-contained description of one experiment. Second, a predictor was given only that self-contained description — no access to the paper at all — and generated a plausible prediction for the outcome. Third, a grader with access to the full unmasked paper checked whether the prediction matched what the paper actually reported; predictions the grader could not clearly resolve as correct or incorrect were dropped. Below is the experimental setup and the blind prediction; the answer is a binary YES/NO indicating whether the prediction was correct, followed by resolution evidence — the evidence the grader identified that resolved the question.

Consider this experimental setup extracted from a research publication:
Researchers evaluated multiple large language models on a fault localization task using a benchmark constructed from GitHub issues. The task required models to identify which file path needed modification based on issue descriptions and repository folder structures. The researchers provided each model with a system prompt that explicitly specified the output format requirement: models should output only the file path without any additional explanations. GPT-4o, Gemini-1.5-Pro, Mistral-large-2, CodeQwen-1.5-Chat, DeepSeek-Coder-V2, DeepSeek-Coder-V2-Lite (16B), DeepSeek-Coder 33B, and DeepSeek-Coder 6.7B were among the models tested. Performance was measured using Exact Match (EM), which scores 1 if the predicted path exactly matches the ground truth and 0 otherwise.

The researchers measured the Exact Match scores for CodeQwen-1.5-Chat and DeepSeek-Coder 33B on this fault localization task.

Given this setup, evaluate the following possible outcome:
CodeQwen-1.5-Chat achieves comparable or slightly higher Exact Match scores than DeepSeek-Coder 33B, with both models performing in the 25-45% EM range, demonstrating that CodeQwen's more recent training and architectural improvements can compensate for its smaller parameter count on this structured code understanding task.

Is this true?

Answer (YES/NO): NO